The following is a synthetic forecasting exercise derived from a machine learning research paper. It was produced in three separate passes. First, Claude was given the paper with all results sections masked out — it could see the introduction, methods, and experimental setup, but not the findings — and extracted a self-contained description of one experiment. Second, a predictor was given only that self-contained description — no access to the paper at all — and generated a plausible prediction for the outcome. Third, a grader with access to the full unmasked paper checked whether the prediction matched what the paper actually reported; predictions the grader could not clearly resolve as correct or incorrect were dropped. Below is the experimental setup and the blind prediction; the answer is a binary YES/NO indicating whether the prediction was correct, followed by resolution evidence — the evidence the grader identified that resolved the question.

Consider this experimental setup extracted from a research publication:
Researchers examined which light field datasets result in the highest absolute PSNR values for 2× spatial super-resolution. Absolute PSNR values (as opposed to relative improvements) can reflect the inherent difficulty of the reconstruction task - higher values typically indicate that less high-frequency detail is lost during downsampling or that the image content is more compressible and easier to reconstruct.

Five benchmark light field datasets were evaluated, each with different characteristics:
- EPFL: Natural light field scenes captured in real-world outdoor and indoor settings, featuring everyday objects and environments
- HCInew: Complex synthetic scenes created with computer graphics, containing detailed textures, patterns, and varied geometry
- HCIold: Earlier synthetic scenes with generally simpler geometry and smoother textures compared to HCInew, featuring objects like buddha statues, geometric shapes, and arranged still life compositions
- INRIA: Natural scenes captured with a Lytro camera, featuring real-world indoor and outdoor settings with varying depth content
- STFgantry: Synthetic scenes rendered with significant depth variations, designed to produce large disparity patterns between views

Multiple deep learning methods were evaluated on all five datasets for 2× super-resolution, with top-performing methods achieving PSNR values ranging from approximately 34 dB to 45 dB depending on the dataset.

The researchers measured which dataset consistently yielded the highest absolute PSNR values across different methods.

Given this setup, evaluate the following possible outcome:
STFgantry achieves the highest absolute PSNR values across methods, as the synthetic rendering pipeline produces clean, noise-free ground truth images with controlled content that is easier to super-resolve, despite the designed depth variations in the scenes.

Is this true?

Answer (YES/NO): NO